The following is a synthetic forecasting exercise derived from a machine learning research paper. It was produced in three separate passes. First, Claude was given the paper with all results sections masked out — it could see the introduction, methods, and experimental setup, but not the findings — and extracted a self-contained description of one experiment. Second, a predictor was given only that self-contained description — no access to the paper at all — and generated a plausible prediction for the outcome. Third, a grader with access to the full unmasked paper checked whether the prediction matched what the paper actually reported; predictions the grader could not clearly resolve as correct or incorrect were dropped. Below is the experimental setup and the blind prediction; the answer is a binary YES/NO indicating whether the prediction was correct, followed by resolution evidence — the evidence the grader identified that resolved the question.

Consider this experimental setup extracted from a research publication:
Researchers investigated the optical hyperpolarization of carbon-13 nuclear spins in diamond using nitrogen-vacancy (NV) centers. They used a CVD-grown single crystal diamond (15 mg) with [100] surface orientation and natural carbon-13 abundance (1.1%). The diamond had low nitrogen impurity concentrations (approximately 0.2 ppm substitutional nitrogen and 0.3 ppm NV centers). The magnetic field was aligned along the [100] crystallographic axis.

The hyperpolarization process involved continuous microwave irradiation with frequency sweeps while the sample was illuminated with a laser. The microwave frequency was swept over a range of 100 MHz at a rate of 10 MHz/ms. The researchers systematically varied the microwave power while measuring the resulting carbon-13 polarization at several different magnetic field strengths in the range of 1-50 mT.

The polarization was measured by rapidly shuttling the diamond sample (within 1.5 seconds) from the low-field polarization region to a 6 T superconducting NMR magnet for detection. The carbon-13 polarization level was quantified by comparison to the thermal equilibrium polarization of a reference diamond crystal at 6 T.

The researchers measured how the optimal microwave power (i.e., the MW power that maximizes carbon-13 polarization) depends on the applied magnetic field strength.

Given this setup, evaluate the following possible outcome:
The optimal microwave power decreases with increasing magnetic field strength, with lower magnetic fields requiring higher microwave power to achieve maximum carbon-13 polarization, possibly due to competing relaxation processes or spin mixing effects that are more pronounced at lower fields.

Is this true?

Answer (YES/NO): NO